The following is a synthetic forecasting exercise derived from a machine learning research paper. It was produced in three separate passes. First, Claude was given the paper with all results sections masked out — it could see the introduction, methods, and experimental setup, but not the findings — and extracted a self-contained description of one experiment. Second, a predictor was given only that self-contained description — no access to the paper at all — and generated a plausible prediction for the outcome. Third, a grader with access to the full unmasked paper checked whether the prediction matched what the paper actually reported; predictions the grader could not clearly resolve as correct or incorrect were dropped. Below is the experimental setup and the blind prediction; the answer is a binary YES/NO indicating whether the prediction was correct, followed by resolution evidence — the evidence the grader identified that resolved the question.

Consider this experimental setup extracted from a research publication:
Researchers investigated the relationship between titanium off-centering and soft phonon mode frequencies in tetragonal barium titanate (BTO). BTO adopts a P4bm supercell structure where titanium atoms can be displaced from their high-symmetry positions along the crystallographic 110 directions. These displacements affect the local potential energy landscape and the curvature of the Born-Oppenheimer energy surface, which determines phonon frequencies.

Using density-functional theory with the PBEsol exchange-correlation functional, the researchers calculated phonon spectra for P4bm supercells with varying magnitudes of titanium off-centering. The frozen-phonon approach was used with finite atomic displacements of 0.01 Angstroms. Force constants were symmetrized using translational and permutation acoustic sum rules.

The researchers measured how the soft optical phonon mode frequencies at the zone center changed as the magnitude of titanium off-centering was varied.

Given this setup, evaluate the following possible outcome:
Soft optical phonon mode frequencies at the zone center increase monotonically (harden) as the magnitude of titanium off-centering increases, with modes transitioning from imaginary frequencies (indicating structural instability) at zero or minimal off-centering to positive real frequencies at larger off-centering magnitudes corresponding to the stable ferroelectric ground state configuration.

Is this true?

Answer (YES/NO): YES